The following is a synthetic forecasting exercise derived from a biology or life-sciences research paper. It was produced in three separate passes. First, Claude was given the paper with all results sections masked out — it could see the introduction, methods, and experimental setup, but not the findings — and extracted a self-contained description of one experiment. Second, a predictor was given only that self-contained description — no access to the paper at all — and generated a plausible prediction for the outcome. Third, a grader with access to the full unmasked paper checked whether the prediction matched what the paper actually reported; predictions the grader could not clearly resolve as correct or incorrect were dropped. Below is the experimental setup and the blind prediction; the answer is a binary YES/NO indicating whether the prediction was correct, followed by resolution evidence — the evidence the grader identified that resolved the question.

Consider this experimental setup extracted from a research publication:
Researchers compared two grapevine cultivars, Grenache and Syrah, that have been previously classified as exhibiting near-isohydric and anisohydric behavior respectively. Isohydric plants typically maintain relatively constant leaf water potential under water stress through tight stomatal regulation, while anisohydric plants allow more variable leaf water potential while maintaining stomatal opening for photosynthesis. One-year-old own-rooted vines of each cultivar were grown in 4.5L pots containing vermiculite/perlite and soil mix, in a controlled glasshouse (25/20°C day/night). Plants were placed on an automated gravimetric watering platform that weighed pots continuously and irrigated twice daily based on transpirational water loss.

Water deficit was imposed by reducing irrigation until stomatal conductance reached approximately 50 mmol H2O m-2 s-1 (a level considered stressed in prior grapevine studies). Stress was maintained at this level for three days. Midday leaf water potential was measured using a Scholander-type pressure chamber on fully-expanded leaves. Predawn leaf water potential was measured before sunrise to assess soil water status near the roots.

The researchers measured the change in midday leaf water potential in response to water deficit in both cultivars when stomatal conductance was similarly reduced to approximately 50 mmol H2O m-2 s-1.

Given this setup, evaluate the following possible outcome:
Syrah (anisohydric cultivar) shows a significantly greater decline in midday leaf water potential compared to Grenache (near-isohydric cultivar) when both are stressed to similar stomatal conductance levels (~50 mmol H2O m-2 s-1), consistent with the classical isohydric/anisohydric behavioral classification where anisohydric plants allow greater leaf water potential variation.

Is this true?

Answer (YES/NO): YES